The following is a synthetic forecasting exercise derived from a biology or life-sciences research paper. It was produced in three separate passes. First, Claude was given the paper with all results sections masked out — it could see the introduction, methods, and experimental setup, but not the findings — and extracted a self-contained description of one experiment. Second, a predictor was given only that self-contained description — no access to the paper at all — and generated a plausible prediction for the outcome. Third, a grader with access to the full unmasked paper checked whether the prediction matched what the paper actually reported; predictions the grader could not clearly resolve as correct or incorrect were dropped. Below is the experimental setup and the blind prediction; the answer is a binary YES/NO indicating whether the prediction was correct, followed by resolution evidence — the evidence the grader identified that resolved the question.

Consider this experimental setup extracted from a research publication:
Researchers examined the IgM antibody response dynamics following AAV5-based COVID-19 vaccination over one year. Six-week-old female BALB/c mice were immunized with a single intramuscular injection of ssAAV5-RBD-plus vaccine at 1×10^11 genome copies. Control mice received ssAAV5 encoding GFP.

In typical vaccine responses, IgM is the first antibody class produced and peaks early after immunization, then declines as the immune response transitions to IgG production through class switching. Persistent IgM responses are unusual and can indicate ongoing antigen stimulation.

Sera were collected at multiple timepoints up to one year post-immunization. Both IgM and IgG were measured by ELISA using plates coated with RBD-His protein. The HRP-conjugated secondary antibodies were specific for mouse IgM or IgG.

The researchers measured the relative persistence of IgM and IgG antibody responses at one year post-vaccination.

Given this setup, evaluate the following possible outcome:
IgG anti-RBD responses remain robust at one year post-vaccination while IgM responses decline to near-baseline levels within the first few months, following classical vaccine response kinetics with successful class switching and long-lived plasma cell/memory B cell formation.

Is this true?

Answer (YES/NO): NO